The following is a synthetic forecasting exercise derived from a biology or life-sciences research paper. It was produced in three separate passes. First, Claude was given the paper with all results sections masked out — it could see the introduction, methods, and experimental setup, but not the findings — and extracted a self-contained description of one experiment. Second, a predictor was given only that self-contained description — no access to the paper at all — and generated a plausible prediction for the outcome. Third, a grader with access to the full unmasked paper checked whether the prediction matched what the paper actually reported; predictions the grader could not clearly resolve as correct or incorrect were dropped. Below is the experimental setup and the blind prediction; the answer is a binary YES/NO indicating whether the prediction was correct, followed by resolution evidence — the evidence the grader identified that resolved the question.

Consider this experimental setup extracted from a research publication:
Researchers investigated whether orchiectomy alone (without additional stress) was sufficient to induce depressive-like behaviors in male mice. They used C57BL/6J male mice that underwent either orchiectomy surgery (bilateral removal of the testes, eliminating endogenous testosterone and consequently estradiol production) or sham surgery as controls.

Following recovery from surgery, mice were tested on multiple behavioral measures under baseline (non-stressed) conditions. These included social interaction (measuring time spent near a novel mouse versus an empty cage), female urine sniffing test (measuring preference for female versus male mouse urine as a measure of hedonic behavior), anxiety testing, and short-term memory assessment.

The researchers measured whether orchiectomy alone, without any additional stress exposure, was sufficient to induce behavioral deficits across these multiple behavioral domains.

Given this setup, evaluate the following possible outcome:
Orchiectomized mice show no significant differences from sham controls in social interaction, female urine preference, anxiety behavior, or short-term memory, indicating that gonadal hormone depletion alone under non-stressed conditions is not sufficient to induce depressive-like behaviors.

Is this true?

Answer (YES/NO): YES